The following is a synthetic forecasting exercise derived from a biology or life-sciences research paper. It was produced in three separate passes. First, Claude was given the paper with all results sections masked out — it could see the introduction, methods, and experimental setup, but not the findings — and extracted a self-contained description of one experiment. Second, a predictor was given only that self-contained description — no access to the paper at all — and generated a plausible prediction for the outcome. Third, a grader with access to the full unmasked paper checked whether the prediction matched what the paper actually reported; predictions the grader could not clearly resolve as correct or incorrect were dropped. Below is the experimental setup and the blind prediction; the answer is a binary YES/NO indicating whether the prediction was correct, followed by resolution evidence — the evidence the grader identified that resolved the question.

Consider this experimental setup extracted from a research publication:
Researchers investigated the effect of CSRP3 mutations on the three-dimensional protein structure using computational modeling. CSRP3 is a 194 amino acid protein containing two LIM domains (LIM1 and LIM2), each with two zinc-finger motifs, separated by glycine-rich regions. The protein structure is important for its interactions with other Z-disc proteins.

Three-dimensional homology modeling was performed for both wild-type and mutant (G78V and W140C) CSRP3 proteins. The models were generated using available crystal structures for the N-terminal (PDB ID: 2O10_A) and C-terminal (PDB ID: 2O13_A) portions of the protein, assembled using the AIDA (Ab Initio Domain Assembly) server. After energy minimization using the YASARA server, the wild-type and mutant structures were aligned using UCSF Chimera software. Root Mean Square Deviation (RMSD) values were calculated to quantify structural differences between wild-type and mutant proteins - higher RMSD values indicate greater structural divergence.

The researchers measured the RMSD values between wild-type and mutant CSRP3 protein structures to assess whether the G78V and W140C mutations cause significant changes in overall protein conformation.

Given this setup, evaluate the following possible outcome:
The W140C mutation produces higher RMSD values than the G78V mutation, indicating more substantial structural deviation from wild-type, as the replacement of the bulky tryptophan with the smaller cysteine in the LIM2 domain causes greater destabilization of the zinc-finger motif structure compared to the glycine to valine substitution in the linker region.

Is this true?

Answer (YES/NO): YES